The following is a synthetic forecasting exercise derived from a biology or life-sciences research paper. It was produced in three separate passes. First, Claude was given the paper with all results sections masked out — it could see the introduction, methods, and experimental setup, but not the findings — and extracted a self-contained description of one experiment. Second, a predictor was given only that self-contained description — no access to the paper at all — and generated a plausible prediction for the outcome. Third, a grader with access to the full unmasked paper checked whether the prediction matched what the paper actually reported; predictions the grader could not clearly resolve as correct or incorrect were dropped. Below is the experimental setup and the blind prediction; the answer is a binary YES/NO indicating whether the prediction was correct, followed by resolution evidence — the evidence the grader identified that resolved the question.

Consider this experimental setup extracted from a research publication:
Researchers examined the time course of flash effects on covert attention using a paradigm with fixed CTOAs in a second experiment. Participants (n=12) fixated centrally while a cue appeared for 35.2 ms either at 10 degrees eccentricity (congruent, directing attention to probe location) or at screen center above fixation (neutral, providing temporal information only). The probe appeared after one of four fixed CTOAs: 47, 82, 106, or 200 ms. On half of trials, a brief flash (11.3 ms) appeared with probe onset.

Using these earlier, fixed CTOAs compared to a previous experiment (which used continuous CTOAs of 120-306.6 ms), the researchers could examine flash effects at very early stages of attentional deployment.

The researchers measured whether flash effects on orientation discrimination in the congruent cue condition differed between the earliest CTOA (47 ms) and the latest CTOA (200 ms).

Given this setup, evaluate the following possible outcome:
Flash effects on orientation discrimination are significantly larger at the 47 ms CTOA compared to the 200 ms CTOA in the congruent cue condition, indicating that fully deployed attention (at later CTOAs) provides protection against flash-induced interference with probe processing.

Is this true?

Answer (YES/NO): NO